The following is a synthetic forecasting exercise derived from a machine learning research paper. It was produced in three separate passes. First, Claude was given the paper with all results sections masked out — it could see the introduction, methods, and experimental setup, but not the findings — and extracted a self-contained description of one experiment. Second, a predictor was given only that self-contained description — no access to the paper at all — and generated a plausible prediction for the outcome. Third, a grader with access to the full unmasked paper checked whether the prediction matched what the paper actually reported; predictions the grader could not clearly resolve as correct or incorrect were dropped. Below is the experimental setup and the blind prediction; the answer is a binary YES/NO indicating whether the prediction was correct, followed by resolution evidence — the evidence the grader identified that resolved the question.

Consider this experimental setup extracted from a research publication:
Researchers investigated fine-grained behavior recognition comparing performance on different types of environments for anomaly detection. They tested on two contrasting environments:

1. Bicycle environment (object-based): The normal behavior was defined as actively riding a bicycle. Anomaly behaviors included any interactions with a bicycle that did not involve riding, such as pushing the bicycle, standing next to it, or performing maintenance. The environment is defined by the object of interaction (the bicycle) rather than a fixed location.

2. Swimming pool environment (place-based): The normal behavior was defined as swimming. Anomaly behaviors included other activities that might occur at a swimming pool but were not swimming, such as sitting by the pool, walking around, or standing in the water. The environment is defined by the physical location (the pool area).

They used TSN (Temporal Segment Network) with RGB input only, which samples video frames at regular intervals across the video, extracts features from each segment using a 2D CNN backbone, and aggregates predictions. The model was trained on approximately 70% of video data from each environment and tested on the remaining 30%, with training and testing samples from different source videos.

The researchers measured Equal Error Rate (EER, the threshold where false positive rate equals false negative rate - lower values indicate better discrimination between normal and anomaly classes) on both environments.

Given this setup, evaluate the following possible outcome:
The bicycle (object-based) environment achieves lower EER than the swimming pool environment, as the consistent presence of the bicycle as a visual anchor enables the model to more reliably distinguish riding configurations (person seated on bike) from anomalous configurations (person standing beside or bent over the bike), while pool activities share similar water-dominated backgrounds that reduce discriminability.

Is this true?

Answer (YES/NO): NO